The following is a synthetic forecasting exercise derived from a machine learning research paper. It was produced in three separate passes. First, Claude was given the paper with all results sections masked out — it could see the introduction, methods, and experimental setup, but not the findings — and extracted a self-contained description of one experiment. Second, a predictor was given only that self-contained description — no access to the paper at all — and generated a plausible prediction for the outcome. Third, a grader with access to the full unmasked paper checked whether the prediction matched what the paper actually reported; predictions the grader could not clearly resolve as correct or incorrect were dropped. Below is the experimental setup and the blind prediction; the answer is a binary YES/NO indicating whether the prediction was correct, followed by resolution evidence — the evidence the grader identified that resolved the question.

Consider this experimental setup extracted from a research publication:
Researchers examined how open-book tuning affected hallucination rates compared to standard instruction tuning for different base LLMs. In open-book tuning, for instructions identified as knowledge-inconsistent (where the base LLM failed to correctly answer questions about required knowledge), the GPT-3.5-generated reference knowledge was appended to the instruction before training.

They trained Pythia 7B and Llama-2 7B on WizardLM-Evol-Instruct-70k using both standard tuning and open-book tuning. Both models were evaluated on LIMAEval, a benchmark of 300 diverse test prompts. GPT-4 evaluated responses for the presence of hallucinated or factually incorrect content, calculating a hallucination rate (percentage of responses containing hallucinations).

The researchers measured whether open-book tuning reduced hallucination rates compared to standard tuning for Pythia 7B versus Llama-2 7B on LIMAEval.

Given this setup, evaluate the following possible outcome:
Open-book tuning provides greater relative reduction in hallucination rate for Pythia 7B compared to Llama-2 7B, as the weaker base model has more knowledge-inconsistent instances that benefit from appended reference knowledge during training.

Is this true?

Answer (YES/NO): NO